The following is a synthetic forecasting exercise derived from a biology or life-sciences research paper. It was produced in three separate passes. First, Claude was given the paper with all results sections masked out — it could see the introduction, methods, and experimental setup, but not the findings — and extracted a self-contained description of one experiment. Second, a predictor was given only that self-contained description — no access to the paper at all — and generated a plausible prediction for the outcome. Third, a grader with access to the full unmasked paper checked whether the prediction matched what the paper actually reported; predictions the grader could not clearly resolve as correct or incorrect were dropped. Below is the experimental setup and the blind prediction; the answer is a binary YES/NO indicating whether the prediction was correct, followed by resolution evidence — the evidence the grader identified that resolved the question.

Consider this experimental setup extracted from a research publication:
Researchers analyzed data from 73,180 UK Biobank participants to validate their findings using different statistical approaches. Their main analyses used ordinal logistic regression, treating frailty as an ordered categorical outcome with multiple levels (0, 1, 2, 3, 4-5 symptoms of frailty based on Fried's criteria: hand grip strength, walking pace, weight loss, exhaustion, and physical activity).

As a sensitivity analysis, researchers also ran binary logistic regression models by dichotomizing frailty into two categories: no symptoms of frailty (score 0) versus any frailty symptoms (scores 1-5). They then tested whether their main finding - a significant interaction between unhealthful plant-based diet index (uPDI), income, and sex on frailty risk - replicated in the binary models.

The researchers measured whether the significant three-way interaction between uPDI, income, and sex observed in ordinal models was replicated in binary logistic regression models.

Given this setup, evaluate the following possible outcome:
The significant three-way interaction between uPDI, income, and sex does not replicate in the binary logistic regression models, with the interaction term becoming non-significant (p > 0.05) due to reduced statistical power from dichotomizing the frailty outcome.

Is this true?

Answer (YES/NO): NO